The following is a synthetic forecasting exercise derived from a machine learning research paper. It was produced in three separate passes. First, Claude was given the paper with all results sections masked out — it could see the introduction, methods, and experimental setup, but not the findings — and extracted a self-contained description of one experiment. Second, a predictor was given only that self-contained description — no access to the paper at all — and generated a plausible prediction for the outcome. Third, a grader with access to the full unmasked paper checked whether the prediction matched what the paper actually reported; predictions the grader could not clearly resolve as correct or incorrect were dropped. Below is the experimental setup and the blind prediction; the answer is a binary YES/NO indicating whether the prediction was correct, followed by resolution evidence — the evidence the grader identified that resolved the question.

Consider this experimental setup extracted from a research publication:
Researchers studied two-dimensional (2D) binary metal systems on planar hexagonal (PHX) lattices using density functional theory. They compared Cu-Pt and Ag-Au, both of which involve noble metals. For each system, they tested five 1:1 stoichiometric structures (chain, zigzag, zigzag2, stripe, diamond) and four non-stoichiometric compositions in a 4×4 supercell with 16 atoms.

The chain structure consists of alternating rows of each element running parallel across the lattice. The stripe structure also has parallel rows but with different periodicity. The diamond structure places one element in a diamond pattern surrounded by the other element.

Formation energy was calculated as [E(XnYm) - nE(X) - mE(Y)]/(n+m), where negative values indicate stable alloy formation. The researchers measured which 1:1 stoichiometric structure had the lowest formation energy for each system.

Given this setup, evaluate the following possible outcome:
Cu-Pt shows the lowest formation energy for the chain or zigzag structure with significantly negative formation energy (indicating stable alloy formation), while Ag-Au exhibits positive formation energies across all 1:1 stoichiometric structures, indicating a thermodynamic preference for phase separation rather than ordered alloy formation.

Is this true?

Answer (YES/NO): NO